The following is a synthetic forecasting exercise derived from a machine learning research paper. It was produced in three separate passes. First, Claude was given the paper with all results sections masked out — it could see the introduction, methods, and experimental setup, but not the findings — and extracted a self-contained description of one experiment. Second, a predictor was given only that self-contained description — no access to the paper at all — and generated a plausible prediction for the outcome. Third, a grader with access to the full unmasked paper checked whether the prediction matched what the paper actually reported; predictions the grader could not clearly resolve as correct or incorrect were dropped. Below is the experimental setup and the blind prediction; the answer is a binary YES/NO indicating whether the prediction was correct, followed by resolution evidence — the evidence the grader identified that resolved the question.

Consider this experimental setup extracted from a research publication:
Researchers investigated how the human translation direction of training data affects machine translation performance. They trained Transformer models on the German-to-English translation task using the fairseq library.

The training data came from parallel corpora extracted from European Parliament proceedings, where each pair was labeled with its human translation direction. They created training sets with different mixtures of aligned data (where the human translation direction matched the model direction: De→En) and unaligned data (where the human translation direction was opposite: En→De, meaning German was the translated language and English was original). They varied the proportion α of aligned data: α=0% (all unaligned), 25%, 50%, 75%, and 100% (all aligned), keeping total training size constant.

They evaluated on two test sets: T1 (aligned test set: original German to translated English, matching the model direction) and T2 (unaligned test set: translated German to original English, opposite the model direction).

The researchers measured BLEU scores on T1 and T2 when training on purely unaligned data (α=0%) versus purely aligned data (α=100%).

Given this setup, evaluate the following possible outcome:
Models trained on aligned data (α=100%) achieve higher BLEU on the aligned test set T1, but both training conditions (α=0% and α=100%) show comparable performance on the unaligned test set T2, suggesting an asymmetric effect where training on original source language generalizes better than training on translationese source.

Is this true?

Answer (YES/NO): NO